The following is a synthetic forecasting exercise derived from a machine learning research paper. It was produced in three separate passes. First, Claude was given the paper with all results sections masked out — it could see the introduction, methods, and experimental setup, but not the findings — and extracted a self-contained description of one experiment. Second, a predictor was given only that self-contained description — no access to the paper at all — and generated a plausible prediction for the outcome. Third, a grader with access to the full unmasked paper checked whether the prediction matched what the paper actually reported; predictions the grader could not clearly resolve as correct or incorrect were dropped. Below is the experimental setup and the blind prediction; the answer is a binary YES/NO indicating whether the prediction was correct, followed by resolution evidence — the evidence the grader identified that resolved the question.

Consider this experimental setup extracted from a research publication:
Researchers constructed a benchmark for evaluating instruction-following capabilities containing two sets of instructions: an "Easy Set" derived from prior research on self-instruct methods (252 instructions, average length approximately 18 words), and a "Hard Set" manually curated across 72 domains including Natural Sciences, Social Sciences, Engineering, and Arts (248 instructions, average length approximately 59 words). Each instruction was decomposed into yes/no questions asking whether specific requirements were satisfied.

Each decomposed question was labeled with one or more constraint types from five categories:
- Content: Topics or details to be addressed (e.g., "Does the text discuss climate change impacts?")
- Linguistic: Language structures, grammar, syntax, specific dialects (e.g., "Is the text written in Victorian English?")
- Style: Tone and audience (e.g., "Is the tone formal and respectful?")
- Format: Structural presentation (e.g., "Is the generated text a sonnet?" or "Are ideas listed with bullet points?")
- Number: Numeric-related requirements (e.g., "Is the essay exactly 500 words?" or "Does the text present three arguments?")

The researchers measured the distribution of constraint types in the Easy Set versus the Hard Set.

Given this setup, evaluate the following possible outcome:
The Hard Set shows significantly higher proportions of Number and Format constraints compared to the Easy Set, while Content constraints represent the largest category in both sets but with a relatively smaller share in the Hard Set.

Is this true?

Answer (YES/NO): YES